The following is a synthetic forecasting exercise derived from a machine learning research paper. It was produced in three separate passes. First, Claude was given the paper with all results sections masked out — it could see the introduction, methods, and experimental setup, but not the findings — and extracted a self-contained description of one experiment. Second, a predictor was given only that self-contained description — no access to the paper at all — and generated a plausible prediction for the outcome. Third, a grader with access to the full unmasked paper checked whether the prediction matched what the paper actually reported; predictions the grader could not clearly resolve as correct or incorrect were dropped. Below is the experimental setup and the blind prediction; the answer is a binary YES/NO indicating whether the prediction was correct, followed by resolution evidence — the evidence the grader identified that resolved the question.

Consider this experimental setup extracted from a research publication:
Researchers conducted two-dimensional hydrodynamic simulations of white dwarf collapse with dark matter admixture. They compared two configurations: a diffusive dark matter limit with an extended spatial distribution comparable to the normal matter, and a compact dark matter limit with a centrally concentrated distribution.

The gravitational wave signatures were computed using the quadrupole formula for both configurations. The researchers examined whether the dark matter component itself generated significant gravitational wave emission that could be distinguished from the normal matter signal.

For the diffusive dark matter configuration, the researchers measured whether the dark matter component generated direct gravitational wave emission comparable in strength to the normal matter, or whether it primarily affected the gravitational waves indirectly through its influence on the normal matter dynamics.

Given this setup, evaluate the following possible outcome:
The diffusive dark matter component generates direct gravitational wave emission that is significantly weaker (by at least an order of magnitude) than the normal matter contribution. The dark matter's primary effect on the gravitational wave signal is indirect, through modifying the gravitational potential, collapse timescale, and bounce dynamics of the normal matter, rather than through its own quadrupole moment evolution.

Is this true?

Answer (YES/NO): YES